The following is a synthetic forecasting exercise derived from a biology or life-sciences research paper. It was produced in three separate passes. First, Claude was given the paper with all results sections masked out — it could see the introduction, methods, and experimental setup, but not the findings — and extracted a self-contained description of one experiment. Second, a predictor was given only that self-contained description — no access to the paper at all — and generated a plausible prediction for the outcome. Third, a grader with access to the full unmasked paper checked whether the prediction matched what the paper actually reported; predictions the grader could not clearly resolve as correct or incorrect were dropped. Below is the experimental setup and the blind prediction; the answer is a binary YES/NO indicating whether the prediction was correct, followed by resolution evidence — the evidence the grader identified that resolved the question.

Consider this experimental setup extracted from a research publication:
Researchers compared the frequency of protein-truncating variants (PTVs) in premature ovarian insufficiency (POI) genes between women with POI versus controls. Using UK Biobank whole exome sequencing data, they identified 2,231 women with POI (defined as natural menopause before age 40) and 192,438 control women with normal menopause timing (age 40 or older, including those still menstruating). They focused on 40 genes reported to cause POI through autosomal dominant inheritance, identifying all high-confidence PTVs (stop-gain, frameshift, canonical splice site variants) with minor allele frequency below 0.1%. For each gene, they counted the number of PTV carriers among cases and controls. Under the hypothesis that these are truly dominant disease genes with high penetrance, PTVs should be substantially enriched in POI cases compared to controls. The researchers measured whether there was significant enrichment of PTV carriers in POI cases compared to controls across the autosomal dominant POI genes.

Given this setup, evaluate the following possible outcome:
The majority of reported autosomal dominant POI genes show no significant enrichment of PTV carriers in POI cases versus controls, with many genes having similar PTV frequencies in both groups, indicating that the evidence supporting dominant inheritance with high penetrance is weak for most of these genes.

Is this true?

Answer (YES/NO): YES